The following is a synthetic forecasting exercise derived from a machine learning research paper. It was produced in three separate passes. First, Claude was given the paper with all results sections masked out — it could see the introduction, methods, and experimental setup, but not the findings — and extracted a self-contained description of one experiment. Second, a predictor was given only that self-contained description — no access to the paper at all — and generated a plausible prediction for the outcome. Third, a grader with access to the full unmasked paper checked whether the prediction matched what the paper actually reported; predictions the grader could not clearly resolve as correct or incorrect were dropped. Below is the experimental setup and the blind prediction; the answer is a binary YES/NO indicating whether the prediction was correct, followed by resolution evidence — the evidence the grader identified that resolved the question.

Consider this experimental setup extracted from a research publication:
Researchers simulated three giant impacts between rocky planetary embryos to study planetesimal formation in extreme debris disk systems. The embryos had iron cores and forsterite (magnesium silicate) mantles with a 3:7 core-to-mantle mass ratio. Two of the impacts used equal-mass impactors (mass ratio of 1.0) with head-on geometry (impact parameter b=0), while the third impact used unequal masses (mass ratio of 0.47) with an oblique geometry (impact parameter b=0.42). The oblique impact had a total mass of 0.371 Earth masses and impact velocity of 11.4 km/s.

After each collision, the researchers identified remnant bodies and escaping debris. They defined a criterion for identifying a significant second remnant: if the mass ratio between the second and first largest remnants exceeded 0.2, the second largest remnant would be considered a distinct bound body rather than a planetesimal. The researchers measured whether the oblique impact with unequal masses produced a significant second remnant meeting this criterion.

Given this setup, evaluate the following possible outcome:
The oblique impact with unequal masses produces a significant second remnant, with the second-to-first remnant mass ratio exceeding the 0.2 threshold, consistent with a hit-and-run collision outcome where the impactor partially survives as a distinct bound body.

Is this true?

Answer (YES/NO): YES